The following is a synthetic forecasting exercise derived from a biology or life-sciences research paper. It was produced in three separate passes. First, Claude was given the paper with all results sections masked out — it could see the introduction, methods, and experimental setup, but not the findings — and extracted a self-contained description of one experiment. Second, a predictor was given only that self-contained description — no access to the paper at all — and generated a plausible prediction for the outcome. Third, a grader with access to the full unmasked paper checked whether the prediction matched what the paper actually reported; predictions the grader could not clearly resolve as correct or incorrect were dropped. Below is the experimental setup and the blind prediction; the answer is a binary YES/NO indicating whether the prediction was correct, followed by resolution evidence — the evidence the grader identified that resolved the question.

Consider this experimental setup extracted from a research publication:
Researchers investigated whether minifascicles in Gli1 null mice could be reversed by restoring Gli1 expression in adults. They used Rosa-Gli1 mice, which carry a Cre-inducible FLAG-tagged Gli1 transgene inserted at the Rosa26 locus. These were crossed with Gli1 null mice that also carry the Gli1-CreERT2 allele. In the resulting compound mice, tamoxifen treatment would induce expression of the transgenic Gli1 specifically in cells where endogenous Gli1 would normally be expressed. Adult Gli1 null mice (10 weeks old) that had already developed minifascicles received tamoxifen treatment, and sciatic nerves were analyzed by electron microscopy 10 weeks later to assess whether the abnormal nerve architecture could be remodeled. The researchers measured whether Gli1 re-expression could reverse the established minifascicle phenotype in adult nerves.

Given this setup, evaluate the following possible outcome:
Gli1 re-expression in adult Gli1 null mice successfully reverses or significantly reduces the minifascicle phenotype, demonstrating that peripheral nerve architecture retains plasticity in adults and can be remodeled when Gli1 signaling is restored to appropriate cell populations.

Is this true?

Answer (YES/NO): NO